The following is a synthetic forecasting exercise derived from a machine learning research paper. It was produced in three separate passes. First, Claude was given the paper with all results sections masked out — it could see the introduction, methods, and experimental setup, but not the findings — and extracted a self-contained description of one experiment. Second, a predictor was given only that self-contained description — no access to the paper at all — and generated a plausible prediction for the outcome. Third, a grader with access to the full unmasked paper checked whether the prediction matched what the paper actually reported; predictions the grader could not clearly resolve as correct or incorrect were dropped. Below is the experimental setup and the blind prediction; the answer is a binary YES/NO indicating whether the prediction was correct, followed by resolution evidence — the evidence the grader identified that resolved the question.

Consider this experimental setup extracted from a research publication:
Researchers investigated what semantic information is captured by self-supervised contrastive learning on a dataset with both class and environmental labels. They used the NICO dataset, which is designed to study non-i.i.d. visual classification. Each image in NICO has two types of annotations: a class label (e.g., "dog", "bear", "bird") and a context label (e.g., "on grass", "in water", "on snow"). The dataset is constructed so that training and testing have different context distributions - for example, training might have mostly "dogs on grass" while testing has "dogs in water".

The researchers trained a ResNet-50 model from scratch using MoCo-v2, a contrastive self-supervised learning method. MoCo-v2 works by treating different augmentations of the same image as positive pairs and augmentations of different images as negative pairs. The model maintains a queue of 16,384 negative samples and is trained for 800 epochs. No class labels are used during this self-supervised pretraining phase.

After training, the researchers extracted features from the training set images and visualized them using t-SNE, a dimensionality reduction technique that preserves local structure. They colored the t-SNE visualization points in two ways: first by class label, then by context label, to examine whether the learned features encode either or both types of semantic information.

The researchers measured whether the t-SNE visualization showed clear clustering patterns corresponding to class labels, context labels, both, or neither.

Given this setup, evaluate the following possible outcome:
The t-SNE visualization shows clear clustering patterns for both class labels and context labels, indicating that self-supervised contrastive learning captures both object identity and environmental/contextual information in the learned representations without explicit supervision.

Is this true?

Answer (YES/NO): YES